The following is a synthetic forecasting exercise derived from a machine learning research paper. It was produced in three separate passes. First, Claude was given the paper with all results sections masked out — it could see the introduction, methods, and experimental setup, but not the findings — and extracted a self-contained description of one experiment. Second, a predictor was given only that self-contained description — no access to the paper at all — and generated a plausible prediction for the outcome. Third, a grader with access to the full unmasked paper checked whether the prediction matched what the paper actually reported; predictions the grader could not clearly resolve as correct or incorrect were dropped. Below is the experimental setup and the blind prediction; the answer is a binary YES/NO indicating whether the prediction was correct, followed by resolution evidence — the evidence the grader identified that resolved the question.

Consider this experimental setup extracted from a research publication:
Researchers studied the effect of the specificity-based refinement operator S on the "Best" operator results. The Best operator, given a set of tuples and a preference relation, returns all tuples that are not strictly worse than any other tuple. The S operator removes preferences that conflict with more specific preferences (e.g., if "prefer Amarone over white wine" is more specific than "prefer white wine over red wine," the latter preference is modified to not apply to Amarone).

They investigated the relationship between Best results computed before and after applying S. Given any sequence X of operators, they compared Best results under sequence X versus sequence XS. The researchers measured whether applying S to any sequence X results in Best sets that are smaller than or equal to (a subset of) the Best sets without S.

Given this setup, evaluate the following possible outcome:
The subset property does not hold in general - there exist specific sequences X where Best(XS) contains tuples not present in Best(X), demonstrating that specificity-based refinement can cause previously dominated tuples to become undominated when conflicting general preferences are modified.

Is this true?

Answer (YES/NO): NO